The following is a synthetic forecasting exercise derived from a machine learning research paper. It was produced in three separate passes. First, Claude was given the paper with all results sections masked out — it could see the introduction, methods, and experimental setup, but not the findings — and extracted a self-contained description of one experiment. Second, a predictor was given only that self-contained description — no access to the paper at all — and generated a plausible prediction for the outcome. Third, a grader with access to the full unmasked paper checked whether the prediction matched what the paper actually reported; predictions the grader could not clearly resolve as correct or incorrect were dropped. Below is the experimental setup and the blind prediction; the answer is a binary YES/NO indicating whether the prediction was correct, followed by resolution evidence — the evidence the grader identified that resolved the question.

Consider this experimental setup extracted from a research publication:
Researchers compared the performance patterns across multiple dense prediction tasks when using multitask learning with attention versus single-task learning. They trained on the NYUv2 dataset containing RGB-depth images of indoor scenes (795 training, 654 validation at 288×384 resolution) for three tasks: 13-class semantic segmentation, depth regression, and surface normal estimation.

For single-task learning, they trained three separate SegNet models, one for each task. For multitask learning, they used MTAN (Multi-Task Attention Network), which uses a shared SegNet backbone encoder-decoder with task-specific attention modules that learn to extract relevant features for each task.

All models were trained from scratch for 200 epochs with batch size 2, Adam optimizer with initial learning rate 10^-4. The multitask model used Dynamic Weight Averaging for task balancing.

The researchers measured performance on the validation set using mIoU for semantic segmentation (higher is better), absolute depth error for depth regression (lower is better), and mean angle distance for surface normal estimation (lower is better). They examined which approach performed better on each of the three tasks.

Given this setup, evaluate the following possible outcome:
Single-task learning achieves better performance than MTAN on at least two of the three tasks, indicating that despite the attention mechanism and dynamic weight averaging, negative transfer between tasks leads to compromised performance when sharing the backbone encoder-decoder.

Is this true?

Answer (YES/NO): NO